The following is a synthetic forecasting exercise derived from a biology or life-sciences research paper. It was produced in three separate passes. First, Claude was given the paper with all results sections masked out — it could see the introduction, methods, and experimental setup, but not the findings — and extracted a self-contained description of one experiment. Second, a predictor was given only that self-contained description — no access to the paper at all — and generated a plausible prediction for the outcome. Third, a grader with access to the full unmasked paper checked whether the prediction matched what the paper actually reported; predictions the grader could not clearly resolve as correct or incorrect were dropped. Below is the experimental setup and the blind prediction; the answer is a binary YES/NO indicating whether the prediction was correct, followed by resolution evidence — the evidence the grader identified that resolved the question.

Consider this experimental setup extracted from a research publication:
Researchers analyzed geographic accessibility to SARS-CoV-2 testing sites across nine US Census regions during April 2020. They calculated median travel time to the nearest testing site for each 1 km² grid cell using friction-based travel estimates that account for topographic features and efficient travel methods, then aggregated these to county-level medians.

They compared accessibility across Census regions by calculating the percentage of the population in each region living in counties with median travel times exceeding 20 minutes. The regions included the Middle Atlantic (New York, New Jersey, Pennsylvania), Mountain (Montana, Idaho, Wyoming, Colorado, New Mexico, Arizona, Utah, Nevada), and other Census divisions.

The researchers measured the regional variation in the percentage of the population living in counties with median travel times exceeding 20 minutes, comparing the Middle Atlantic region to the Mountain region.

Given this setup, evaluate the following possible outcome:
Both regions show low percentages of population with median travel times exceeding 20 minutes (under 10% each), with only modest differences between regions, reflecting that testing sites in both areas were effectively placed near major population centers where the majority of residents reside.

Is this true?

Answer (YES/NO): NO